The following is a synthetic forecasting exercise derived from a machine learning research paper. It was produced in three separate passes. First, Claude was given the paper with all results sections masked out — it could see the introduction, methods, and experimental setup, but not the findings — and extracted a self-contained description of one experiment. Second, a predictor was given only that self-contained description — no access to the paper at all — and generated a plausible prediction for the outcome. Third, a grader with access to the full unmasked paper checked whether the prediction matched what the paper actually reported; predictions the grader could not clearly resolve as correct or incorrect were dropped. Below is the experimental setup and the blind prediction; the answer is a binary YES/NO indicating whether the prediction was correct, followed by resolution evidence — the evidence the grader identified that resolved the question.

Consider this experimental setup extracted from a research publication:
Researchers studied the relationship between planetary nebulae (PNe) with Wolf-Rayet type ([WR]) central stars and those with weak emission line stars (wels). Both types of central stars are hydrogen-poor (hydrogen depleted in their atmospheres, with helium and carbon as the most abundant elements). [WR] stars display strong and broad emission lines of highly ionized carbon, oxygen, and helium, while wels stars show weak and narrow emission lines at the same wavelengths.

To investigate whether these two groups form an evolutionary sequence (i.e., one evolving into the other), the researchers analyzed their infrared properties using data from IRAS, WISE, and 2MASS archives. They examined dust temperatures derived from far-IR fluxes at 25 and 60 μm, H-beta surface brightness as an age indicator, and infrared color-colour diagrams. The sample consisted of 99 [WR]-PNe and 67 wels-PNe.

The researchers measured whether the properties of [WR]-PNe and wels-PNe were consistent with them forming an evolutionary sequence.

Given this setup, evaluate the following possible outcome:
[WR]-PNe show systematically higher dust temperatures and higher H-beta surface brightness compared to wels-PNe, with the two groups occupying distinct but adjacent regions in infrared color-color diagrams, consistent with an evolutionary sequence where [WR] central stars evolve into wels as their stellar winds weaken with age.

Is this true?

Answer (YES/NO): NO